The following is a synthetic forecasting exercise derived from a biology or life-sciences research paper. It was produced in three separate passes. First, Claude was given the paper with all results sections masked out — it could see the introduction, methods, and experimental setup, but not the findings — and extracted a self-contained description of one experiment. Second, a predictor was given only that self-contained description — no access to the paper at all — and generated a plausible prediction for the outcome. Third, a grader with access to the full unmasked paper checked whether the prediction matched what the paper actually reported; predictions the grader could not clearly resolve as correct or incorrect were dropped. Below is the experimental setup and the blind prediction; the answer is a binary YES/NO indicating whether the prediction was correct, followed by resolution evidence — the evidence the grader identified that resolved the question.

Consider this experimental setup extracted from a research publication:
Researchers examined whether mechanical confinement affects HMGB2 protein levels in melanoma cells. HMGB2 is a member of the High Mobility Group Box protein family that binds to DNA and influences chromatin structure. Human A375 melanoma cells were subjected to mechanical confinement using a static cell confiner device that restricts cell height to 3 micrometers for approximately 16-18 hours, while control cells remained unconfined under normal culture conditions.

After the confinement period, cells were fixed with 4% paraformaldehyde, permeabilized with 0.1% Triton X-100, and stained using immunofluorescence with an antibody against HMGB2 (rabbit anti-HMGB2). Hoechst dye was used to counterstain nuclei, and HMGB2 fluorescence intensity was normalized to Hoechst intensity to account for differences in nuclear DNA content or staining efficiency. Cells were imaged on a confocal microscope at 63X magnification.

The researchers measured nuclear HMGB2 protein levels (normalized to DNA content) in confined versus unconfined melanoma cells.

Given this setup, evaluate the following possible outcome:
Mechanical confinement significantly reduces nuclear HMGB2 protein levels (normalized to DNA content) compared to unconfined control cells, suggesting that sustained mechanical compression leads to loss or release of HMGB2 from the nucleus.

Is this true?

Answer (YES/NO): NO